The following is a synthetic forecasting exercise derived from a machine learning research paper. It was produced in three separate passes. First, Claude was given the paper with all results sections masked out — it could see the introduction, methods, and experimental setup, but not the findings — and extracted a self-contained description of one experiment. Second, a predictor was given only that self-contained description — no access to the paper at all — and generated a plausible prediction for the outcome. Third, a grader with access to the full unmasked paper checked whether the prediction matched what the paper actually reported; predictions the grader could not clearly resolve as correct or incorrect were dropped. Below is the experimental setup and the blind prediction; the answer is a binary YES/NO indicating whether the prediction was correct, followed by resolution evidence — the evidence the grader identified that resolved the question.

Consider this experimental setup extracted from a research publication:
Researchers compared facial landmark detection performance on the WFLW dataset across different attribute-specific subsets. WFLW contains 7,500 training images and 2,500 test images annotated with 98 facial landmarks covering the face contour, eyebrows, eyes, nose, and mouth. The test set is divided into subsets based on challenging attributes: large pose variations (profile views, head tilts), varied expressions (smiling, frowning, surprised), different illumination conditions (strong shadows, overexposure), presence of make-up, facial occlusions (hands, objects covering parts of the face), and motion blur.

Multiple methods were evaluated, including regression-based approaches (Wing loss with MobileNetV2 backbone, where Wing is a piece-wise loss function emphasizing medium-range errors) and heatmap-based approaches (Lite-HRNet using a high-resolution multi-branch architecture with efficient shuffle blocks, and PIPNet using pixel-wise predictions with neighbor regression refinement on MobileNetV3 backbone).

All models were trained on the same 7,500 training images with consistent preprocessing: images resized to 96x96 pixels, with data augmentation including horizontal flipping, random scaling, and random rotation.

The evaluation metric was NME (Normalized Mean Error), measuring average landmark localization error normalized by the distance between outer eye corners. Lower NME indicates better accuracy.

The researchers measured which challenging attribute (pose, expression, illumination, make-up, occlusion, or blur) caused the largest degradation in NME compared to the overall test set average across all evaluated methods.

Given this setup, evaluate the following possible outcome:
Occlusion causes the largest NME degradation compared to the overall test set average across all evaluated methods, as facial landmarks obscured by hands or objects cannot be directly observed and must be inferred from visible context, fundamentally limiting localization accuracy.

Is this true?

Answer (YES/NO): NO